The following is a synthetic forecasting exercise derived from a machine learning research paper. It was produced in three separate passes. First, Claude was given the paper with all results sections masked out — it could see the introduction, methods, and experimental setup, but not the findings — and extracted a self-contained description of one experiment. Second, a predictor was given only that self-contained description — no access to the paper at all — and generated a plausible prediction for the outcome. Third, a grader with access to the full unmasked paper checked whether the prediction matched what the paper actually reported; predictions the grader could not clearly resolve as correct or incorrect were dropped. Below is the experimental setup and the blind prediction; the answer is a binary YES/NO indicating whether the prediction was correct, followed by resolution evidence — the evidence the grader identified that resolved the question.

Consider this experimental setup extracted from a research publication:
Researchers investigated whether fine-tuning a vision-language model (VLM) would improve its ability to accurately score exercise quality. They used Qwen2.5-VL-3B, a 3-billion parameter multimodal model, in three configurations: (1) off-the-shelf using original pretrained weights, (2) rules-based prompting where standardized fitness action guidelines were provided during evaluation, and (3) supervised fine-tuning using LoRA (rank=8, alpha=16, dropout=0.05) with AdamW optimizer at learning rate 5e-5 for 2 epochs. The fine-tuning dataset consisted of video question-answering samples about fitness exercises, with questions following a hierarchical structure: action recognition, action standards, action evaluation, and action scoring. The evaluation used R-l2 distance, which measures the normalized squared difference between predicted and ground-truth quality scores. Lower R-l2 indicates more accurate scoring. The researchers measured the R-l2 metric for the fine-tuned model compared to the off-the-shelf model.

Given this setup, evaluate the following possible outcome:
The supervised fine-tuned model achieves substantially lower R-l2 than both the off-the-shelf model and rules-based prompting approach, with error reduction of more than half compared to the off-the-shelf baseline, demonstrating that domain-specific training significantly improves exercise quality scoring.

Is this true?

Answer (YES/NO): NO